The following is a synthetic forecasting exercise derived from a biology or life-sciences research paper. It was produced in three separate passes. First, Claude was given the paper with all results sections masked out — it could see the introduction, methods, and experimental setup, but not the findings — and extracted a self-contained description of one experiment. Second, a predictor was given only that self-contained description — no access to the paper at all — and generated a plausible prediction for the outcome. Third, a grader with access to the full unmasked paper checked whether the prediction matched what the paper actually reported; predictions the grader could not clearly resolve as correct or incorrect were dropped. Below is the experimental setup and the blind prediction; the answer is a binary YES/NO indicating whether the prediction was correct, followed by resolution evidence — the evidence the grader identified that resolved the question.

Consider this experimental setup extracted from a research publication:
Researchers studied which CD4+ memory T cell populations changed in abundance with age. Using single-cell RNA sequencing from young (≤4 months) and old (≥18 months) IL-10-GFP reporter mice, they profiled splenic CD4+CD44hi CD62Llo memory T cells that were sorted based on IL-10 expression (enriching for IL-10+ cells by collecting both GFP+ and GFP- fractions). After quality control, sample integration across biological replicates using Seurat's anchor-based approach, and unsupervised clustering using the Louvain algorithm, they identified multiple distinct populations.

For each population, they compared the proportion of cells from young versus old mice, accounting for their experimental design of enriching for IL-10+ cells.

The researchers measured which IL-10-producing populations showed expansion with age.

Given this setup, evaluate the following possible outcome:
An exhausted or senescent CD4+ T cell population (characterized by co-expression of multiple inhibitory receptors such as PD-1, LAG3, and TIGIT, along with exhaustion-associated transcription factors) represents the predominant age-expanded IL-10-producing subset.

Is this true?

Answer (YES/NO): NO